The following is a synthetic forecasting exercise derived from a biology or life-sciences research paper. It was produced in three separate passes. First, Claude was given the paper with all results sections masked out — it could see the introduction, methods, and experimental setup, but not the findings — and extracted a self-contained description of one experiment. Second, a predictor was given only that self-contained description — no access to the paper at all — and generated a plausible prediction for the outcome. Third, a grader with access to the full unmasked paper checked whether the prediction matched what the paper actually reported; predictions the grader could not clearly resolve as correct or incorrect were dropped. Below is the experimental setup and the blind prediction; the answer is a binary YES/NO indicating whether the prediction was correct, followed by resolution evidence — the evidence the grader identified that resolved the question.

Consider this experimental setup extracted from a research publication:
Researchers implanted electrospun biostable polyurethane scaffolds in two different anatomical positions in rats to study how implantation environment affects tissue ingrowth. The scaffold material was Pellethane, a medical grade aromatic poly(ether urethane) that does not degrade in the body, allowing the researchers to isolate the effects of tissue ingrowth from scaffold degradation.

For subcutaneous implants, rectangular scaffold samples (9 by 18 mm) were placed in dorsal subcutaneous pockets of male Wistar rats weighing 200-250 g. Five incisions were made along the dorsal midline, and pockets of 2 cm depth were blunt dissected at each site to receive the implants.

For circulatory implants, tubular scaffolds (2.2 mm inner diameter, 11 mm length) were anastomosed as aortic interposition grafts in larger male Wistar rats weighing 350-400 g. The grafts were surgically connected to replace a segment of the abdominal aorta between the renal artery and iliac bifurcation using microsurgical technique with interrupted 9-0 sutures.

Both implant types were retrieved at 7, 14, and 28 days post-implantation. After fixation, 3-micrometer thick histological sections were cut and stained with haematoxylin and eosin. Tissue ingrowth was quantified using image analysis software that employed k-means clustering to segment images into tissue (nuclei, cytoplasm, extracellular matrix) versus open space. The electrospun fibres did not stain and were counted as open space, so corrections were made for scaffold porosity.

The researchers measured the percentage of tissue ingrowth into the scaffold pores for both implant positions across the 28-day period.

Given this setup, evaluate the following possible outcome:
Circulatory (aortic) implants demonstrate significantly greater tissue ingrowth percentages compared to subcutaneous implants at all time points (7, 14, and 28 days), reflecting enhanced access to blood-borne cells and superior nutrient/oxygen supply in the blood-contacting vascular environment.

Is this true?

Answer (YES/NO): NO